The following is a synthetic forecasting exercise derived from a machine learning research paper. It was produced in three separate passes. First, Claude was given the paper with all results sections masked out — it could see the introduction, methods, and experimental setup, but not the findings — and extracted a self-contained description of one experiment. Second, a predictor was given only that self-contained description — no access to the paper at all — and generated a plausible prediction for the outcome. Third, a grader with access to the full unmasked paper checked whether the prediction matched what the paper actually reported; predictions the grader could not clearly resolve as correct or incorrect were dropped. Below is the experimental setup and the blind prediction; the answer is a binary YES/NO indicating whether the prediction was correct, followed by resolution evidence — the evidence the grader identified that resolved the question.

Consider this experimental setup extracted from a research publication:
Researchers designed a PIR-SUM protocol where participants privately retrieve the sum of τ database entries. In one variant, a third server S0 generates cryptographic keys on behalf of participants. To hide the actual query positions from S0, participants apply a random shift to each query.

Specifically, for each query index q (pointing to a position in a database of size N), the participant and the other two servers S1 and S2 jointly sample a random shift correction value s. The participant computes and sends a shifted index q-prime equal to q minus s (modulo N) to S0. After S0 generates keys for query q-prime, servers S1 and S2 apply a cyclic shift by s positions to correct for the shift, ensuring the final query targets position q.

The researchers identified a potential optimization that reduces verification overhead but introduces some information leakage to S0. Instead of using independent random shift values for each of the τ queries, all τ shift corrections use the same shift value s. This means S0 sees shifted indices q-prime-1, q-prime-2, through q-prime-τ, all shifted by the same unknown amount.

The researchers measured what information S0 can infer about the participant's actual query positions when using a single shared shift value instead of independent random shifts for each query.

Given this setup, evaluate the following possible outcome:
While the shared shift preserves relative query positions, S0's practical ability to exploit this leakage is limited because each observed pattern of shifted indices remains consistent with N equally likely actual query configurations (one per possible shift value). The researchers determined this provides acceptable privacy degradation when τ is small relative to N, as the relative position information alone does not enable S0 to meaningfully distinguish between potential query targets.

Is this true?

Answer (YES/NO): NO